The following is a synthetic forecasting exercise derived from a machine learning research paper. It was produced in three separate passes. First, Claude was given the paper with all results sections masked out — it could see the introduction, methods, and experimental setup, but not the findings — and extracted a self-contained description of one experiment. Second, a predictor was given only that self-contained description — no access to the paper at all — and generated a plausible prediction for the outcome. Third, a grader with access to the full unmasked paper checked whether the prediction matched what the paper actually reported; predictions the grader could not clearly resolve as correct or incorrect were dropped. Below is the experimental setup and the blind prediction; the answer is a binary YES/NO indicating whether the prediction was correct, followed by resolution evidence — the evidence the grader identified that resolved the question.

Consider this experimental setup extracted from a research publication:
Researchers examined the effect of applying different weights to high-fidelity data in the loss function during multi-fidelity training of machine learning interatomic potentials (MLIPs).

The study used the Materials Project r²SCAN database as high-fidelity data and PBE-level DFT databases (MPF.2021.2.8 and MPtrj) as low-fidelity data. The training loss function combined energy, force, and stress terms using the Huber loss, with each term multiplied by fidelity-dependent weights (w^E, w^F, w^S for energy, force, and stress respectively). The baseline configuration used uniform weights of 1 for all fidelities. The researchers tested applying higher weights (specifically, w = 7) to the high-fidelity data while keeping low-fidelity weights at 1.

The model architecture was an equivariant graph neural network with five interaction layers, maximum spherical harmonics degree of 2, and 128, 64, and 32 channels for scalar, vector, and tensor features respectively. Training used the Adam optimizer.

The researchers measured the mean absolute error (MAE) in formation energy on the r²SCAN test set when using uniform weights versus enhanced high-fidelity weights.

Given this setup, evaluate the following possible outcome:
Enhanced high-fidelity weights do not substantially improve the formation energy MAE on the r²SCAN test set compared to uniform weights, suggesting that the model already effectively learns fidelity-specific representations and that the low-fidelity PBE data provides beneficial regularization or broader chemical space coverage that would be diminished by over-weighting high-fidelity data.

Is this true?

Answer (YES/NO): NO